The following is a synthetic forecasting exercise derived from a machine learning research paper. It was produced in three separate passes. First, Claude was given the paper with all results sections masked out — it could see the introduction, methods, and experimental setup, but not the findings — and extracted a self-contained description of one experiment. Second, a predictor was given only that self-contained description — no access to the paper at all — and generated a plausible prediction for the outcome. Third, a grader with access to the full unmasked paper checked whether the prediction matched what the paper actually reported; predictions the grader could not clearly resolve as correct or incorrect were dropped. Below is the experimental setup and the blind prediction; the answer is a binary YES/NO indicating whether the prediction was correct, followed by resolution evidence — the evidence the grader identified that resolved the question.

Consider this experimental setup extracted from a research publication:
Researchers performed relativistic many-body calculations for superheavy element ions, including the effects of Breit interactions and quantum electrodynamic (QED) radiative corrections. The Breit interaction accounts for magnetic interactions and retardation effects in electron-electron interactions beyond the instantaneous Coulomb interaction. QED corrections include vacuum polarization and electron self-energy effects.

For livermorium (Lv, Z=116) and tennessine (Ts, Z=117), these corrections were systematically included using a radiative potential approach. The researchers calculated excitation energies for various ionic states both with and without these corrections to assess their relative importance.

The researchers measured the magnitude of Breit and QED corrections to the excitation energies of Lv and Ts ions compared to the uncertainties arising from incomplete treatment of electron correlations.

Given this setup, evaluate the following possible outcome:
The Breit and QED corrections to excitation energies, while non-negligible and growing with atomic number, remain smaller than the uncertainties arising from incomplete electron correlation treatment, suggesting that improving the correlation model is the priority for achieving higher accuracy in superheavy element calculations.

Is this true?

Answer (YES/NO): YES